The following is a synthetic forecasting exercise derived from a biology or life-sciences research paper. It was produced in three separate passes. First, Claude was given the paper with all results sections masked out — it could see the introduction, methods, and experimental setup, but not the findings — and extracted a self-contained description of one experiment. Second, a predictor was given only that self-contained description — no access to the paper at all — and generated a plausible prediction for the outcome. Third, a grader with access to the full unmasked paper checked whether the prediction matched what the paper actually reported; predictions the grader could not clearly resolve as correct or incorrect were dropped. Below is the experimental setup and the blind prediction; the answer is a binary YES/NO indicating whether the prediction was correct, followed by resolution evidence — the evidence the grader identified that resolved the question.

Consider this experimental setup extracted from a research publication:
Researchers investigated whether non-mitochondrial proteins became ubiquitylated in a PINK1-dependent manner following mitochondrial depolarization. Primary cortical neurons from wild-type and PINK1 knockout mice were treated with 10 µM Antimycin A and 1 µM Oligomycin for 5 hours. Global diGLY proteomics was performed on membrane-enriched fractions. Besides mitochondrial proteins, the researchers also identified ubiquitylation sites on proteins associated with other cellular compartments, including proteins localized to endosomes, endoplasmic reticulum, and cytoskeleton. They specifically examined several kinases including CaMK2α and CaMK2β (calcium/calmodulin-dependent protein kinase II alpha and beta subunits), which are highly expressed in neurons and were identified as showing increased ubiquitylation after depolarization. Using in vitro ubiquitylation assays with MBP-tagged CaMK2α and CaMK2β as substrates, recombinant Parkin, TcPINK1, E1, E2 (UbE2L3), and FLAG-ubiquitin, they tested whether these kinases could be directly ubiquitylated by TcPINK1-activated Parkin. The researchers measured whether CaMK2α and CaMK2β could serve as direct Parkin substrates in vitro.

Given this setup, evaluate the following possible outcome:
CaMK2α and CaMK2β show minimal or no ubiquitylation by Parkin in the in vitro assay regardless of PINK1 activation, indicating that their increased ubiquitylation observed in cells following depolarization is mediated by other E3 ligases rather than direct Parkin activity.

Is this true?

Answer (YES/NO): YES